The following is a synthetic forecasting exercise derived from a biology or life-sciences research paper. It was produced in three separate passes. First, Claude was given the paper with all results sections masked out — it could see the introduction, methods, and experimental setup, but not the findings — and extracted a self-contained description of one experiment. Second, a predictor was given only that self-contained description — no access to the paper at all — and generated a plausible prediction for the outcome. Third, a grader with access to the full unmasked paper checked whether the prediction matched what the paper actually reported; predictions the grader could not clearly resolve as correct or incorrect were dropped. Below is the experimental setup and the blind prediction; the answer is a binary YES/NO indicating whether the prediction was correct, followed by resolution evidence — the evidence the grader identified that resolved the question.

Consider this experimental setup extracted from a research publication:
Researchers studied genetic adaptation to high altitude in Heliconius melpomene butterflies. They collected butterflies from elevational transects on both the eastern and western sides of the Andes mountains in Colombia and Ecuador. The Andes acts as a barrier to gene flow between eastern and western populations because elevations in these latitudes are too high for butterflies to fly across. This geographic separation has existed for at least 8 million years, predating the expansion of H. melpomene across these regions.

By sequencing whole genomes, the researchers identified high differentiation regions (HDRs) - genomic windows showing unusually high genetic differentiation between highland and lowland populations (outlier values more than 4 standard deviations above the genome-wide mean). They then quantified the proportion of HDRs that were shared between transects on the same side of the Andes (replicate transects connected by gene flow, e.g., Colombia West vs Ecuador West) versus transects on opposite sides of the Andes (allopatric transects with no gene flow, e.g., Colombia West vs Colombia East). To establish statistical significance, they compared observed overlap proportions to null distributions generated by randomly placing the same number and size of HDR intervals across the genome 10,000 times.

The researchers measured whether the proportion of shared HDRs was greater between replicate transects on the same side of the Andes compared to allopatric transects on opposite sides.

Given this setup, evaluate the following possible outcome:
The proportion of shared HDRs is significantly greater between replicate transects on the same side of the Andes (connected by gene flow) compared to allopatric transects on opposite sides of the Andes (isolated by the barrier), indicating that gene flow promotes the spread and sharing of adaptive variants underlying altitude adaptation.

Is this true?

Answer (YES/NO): YES